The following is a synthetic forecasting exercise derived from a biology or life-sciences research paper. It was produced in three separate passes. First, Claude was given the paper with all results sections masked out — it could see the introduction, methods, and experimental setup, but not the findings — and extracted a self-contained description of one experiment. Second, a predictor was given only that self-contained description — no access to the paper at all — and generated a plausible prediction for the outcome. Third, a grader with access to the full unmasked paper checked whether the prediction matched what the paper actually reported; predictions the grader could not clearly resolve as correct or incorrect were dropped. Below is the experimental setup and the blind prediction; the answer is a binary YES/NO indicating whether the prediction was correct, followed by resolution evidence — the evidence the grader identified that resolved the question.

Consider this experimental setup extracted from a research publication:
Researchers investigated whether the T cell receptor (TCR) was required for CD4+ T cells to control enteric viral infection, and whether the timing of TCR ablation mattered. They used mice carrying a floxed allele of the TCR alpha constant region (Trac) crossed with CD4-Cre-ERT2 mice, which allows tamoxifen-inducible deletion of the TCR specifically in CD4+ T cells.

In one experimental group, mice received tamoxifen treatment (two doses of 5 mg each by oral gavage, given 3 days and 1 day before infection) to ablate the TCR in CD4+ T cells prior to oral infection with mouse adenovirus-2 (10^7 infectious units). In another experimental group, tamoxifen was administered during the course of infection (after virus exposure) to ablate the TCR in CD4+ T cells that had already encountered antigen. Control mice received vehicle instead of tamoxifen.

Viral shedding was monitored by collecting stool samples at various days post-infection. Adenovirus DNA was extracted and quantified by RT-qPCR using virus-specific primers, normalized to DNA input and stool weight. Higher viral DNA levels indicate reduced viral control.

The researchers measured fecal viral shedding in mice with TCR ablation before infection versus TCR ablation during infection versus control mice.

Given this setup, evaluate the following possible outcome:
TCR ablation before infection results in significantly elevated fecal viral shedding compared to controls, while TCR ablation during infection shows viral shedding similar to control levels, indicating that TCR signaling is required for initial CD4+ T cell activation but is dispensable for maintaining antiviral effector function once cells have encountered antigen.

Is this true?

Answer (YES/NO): YES